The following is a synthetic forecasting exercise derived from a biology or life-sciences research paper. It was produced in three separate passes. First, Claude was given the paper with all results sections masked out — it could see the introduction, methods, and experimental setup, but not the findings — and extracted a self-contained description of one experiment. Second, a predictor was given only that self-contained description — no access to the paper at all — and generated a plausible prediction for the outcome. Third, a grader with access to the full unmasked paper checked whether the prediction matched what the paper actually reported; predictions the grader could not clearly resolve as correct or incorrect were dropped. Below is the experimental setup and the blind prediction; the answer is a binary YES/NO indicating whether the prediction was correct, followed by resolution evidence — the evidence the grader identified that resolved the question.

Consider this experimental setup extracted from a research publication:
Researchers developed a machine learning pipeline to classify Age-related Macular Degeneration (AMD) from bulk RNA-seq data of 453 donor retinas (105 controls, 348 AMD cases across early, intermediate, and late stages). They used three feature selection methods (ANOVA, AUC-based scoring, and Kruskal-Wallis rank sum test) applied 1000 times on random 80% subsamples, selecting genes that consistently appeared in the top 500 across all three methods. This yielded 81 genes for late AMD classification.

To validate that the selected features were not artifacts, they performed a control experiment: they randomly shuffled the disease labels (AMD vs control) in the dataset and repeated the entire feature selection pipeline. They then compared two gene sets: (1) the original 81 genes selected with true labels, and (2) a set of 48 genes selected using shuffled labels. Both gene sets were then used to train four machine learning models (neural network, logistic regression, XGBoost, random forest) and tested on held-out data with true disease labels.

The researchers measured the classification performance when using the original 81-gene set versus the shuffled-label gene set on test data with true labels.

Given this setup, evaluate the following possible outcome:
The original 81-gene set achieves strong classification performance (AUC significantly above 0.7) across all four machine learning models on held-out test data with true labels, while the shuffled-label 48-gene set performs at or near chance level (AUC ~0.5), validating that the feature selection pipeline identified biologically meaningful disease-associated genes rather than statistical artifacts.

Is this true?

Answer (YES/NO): NO